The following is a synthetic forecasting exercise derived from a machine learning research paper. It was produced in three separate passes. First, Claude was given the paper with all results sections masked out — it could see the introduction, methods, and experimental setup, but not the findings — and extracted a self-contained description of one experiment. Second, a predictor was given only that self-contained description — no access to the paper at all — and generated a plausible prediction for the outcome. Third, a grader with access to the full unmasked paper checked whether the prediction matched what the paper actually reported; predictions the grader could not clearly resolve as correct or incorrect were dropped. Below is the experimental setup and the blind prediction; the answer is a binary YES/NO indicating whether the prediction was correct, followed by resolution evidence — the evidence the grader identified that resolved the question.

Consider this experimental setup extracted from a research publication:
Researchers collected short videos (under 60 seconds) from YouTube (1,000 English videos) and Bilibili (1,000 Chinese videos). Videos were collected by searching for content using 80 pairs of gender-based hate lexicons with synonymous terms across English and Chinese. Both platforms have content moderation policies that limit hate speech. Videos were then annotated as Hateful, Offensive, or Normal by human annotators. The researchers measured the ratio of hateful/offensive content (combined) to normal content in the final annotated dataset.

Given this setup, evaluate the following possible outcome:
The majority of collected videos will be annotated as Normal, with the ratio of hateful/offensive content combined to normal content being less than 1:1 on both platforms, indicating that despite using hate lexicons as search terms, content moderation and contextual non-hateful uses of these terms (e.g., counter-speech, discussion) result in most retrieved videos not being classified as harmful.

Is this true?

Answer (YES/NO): YES